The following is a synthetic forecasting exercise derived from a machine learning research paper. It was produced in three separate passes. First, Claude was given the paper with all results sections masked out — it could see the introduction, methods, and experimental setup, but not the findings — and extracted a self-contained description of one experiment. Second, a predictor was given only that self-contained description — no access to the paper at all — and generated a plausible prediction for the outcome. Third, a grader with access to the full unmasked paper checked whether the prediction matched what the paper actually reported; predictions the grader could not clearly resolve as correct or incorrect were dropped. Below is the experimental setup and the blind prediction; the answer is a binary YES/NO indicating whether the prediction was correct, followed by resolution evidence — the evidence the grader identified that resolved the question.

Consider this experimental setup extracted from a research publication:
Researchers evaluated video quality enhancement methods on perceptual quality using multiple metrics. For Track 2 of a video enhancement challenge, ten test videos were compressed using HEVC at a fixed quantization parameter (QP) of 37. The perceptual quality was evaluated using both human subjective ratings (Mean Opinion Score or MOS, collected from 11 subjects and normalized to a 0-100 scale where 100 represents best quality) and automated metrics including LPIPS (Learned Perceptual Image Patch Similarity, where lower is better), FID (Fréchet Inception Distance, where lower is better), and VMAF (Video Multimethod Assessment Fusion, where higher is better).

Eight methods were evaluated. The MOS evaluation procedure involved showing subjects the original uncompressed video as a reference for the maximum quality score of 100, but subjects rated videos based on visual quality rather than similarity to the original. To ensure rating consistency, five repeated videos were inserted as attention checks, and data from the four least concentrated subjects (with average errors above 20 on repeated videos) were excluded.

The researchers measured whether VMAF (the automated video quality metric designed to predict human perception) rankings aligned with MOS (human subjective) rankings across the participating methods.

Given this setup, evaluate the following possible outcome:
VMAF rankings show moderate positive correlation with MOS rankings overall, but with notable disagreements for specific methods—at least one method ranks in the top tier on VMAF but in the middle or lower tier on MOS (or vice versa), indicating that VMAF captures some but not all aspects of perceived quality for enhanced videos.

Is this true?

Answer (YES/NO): NO